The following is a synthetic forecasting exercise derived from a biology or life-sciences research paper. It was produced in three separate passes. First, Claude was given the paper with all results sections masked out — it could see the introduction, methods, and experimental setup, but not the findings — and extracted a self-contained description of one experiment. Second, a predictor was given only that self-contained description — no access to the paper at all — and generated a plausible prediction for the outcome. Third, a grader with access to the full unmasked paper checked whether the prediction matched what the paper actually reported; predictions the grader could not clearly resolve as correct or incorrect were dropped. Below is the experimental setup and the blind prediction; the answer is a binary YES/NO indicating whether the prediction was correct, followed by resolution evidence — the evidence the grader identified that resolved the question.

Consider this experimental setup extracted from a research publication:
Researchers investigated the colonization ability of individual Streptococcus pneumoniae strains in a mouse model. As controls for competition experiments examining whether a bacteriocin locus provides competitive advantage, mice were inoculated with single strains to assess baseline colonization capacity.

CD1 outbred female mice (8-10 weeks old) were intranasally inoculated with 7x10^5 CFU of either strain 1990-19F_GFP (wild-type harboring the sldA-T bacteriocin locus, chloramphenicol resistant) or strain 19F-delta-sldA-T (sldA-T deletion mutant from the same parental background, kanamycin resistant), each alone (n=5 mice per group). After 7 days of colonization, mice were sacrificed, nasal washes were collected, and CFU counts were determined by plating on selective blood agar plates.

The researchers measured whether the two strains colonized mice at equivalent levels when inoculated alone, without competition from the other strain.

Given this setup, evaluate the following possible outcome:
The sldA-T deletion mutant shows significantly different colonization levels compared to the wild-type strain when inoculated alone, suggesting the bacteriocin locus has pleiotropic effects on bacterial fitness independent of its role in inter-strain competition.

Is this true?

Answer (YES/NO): NO